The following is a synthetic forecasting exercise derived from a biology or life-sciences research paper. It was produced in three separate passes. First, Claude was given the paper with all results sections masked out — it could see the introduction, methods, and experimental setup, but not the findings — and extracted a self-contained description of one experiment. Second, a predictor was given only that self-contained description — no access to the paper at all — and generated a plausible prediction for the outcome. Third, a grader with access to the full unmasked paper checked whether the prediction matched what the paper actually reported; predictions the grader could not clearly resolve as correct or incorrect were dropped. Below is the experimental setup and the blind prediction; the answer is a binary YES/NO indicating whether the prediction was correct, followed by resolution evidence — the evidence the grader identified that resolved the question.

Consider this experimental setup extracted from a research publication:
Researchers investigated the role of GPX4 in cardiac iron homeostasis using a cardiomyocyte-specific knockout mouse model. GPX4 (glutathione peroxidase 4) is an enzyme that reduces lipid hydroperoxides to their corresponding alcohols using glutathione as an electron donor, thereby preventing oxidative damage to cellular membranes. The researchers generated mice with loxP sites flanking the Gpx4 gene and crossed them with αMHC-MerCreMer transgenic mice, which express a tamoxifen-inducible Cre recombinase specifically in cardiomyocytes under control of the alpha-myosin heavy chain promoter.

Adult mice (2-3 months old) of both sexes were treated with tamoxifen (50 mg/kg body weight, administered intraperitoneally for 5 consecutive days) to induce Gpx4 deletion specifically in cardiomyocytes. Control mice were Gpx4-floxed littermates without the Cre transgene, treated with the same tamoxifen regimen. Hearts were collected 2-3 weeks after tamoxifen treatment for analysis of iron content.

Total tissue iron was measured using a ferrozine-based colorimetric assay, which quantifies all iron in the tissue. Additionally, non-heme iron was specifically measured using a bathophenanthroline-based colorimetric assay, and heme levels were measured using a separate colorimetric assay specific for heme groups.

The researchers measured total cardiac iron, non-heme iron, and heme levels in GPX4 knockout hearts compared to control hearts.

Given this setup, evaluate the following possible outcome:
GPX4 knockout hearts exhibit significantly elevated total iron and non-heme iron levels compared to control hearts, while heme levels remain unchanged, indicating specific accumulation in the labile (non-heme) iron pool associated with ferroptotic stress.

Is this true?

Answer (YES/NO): NO